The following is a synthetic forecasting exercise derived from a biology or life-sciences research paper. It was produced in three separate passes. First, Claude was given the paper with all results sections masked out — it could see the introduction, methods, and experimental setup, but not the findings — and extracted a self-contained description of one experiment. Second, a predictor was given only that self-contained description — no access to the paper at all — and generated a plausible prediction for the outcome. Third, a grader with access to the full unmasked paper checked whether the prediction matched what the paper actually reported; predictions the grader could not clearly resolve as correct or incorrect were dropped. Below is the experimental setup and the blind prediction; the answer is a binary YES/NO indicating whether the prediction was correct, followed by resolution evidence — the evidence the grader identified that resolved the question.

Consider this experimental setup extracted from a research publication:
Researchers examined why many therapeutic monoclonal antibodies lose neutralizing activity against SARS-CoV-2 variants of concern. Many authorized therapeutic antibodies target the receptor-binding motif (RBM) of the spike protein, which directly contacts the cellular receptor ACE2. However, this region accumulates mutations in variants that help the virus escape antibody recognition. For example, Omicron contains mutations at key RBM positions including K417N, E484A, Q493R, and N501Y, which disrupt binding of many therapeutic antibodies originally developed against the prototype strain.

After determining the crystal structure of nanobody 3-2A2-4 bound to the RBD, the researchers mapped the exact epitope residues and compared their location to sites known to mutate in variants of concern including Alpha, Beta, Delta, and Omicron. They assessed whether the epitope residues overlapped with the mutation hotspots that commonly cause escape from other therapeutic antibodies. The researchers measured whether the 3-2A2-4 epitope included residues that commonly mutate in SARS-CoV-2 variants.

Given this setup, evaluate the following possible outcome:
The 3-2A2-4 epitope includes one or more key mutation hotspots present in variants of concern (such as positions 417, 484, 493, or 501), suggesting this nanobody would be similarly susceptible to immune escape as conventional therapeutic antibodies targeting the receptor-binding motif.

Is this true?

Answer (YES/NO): NO